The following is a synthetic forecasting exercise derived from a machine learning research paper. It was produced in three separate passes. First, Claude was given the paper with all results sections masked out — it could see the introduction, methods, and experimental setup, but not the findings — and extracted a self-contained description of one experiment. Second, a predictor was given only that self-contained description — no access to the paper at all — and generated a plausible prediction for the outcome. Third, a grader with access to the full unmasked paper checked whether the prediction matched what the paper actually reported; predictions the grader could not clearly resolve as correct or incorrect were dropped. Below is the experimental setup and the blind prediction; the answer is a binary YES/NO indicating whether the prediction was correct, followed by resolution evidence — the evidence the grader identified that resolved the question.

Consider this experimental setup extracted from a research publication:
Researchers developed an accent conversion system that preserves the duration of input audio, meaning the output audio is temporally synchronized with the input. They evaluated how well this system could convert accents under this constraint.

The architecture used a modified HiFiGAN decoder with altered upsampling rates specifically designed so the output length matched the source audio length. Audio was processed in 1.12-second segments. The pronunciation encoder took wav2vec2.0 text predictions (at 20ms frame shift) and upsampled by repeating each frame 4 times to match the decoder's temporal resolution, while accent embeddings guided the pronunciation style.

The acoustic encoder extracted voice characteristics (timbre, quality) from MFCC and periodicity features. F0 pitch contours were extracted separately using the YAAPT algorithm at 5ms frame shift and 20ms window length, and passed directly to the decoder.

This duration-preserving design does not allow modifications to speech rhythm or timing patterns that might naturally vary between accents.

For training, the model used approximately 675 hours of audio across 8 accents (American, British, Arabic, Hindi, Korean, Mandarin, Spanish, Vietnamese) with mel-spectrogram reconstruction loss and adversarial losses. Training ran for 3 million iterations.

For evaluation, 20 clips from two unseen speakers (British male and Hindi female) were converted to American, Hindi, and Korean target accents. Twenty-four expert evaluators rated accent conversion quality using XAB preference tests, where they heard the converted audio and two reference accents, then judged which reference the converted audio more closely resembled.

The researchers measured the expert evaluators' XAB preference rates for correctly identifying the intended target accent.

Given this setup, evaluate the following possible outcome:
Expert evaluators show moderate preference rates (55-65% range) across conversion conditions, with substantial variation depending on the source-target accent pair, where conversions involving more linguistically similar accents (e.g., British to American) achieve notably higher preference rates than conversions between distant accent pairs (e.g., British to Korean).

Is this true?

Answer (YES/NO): NO